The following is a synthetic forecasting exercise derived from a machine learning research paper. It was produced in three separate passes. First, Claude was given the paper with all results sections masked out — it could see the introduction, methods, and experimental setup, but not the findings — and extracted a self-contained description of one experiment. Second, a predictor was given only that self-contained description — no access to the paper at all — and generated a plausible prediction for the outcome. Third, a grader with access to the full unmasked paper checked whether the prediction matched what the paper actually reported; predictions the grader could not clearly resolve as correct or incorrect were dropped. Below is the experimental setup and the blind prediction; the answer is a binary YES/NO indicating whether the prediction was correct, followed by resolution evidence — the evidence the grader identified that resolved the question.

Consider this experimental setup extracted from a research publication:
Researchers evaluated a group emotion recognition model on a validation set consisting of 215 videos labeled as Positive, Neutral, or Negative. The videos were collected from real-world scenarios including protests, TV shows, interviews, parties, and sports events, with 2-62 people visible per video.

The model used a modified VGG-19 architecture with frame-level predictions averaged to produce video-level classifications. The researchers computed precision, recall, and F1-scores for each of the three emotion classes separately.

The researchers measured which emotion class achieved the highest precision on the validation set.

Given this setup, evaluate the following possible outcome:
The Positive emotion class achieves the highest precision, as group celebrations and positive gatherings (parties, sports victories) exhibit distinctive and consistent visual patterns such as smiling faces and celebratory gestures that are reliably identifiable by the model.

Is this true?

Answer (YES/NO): NO